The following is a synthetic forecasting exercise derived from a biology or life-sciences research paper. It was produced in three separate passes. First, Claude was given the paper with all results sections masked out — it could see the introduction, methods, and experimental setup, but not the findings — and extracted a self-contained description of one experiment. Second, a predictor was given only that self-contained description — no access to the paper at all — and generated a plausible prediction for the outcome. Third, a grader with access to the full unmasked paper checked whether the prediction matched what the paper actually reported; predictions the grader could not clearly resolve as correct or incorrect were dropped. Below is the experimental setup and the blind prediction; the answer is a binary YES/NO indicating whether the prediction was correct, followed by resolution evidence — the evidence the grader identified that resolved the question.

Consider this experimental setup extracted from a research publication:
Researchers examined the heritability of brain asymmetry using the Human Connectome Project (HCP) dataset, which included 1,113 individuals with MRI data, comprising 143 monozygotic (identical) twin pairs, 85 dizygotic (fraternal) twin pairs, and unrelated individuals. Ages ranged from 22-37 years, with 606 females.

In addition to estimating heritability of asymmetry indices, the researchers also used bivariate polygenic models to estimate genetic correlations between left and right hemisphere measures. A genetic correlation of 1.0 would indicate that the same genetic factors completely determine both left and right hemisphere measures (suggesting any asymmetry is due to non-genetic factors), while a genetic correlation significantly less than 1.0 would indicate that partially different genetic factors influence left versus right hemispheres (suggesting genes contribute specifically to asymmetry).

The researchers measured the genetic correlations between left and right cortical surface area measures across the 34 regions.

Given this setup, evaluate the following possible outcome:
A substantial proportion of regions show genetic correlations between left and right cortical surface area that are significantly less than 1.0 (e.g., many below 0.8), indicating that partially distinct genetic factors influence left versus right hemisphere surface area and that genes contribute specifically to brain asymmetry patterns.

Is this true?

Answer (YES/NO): NO